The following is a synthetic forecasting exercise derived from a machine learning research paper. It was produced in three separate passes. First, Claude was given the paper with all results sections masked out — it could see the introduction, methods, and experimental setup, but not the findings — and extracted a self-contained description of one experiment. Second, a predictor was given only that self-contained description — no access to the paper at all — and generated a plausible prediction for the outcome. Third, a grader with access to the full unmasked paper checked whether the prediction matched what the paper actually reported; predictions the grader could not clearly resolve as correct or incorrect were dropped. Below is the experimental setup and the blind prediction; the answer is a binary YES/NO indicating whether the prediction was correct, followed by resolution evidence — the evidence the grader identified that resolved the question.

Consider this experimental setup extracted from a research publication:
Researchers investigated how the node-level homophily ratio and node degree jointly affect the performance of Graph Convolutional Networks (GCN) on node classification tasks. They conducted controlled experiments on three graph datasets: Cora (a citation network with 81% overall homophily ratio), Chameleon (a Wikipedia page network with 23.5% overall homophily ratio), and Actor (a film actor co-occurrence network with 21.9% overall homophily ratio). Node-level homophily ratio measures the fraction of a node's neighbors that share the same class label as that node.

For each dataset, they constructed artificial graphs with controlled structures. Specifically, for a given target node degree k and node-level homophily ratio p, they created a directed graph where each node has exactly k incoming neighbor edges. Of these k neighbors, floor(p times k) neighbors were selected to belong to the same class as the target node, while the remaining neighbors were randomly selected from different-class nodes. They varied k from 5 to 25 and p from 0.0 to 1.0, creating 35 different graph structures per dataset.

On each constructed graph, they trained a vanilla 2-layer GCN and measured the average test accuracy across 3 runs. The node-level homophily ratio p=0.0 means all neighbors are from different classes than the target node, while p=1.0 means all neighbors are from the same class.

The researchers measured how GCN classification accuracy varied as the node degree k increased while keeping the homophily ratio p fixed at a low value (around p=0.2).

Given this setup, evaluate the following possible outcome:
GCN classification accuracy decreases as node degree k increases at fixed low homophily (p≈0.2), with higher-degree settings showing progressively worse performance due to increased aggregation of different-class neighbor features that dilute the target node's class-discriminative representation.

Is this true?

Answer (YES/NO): NO